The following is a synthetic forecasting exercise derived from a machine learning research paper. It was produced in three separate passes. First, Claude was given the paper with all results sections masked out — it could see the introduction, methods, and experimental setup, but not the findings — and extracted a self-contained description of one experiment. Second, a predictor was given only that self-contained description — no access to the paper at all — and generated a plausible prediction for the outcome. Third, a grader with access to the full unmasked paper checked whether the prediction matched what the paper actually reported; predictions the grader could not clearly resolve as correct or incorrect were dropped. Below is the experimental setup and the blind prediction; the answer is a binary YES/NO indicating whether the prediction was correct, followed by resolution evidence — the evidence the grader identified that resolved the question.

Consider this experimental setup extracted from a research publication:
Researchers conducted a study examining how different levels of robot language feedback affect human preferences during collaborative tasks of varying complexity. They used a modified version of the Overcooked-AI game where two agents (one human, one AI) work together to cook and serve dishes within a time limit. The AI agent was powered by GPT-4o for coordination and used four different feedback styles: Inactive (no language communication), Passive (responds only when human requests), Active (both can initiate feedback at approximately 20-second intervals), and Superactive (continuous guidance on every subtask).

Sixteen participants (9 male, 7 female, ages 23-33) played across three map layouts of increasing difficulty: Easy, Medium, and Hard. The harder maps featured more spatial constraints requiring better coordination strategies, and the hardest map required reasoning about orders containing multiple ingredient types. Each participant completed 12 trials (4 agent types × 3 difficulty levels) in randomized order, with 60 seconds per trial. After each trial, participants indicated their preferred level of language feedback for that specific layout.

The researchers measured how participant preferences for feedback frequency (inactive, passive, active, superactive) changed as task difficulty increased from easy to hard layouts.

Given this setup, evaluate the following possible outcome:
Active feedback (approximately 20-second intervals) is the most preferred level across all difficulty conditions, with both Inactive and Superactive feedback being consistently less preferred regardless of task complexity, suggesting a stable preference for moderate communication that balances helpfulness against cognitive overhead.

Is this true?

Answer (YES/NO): NO